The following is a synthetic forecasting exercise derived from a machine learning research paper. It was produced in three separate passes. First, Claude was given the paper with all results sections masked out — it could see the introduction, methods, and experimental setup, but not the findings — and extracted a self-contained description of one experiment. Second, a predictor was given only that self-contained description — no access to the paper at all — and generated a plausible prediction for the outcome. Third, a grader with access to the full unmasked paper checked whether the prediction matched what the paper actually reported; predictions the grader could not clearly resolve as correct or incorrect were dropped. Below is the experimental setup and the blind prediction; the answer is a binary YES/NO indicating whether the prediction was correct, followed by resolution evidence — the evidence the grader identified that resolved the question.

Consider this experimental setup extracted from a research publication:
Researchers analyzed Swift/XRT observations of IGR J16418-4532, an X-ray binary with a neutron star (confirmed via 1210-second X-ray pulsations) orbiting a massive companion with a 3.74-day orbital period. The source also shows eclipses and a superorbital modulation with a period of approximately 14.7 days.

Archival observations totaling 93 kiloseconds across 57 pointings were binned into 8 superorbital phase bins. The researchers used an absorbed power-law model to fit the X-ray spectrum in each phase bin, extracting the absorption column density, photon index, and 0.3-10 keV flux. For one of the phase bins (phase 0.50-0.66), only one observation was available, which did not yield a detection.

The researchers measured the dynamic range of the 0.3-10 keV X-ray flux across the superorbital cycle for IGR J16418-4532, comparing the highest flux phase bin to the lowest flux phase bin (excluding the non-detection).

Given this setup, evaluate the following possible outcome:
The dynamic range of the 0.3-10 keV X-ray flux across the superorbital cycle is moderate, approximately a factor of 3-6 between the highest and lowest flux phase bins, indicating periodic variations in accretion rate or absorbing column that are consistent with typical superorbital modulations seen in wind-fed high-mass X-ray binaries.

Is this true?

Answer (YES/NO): NO